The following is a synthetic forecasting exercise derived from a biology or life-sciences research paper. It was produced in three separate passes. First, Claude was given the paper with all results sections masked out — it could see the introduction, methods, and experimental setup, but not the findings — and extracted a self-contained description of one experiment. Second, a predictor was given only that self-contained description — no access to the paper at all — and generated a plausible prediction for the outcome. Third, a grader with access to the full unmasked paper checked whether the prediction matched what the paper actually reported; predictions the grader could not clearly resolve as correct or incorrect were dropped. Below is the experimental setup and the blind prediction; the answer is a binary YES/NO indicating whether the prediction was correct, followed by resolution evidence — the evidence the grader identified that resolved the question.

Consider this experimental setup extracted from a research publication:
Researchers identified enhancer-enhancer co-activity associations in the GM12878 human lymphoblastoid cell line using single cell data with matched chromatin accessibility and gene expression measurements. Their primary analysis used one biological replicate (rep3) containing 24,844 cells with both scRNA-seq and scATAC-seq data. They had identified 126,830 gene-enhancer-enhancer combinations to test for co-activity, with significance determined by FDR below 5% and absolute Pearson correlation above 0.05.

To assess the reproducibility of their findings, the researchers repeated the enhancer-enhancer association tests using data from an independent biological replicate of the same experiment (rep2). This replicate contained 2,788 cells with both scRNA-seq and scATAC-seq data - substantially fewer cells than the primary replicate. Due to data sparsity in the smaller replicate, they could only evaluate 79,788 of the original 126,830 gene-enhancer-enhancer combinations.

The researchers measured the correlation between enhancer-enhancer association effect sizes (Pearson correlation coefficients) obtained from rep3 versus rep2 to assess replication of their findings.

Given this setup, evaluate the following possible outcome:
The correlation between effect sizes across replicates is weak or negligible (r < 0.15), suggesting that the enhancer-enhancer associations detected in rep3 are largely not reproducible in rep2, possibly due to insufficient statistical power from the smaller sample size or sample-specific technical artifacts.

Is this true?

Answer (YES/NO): NO